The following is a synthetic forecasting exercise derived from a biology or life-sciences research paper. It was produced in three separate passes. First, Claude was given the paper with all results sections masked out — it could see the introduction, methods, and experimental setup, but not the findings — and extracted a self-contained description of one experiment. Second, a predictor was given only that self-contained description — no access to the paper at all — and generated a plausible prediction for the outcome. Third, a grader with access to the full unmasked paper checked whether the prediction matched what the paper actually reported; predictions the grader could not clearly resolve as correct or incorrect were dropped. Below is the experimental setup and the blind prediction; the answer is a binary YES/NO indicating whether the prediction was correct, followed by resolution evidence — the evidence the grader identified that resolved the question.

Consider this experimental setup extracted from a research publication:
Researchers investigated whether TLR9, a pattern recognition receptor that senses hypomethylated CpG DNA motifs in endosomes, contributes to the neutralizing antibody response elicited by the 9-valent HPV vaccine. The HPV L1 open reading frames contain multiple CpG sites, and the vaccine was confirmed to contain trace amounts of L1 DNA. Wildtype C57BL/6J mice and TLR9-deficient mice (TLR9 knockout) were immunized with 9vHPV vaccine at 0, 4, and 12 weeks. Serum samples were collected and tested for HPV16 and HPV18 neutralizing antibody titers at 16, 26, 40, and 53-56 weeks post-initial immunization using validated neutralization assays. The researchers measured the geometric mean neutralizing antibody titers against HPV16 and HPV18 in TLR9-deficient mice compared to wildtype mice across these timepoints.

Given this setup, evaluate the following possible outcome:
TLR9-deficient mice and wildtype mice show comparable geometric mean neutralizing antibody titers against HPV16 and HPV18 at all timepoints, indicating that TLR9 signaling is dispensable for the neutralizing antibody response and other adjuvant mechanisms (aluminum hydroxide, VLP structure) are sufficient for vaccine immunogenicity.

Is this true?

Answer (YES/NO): YES